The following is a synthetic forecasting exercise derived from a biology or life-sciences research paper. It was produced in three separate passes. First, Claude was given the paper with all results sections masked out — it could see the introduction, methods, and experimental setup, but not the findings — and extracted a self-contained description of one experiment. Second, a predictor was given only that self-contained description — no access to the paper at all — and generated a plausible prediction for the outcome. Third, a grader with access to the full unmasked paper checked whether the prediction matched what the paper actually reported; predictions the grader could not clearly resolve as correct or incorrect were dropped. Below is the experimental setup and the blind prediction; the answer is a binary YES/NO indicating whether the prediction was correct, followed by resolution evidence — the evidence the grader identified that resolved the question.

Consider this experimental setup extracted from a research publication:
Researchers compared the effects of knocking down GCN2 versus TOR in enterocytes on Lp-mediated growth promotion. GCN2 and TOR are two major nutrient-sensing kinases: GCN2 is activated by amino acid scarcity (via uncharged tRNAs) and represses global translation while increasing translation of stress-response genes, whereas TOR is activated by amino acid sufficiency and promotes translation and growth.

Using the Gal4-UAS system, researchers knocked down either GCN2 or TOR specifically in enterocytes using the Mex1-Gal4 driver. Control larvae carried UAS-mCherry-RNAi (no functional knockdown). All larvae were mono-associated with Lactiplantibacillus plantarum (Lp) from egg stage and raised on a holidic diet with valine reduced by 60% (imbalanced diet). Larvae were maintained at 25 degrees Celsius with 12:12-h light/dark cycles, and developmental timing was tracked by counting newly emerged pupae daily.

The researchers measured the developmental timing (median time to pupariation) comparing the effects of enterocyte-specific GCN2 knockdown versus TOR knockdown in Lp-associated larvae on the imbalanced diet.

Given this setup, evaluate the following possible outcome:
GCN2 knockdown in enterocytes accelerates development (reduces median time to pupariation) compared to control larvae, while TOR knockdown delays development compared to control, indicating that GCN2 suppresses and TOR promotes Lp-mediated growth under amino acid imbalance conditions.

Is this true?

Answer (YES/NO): NO